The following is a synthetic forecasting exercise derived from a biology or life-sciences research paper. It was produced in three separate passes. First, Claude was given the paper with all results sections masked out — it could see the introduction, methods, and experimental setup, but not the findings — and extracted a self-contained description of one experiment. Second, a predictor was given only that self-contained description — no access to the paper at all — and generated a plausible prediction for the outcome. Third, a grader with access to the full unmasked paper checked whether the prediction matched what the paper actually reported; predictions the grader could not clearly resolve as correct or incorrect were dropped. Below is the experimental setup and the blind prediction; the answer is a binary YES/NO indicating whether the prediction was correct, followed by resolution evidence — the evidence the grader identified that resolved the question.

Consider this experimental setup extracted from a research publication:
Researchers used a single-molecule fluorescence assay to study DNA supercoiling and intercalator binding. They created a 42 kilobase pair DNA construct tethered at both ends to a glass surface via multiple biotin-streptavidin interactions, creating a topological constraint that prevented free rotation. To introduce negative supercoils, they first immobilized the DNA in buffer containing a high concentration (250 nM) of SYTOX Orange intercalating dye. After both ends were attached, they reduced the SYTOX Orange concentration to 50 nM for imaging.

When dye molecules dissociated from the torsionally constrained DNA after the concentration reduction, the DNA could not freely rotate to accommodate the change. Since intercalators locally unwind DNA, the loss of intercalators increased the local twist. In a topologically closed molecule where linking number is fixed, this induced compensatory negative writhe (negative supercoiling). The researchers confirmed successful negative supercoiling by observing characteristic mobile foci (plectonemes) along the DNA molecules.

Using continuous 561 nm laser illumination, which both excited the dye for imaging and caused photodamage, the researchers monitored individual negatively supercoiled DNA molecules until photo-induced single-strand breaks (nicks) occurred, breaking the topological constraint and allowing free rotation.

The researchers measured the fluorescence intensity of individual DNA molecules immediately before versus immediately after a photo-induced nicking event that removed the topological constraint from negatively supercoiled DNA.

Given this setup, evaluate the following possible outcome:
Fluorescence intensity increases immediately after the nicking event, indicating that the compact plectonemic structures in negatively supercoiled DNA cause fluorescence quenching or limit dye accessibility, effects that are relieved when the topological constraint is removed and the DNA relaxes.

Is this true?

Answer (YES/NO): NO